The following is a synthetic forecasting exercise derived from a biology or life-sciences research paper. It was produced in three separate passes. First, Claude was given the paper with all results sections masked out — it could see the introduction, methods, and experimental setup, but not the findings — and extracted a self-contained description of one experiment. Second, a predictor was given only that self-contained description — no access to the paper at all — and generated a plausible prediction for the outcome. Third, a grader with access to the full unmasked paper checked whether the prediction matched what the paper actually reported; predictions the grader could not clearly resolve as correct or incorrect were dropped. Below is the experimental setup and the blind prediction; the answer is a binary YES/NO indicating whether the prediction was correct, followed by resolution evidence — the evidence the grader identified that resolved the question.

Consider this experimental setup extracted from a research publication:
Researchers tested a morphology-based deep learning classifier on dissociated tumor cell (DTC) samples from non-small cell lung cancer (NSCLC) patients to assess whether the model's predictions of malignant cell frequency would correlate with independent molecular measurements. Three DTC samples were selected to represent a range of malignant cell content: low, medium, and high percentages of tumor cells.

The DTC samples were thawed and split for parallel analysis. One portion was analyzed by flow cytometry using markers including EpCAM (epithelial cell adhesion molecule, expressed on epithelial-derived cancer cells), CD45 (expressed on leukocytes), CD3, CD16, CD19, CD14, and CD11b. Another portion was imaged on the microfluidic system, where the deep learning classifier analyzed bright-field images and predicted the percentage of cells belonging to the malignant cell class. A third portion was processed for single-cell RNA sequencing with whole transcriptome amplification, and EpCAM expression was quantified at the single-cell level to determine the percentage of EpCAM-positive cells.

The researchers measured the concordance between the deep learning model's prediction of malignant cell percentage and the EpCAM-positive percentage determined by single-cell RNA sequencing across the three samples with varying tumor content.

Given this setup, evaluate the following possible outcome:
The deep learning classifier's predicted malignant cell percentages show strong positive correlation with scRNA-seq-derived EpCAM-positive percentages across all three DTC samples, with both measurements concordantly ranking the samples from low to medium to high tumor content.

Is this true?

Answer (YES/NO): YES